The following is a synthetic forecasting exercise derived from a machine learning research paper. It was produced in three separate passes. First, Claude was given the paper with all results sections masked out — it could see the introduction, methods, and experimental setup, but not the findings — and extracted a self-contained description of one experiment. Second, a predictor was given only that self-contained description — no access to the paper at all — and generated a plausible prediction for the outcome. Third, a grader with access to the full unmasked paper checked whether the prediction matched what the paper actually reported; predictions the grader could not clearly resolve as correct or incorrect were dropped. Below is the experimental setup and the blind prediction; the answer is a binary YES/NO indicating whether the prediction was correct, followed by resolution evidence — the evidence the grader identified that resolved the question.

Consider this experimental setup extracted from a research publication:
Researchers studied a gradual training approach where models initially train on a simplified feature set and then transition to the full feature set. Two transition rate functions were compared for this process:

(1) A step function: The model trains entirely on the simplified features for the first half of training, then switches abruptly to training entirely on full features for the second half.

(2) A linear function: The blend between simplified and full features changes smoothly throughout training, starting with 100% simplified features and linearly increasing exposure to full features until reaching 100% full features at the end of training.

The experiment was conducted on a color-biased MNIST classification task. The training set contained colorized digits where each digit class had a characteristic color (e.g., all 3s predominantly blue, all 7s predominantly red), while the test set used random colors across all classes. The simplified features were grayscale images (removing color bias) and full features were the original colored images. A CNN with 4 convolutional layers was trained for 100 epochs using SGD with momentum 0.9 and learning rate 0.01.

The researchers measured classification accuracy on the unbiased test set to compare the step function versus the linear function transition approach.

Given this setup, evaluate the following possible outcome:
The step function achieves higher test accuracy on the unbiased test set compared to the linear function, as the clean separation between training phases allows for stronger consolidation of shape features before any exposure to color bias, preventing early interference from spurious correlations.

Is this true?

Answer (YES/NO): NO